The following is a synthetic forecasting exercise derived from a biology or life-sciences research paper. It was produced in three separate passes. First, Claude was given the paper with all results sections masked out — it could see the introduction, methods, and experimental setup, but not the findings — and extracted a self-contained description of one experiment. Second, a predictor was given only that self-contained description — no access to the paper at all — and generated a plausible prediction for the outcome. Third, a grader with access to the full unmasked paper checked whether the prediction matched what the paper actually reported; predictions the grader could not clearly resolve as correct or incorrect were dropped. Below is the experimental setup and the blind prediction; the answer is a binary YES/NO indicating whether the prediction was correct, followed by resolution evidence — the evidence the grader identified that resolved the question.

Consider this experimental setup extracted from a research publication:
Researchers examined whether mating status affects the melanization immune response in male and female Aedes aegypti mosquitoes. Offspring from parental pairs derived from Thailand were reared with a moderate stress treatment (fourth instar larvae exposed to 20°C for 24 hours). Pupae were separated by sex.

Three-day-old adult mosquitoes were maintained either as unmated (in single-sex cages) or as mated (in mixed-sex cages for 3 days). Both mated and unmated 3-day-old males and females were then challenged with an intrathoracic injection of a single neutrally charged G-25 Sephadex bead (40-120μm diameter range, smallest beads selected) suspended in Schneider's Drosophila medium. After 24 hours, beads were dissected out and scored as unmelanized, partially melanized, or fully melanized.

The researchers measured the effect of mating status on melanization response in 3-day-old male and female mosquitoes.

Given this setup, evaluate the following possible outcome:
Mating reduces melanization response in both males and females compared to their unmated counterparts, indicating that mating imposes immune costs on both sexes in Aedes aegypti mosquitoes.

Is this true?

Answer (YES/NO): NO